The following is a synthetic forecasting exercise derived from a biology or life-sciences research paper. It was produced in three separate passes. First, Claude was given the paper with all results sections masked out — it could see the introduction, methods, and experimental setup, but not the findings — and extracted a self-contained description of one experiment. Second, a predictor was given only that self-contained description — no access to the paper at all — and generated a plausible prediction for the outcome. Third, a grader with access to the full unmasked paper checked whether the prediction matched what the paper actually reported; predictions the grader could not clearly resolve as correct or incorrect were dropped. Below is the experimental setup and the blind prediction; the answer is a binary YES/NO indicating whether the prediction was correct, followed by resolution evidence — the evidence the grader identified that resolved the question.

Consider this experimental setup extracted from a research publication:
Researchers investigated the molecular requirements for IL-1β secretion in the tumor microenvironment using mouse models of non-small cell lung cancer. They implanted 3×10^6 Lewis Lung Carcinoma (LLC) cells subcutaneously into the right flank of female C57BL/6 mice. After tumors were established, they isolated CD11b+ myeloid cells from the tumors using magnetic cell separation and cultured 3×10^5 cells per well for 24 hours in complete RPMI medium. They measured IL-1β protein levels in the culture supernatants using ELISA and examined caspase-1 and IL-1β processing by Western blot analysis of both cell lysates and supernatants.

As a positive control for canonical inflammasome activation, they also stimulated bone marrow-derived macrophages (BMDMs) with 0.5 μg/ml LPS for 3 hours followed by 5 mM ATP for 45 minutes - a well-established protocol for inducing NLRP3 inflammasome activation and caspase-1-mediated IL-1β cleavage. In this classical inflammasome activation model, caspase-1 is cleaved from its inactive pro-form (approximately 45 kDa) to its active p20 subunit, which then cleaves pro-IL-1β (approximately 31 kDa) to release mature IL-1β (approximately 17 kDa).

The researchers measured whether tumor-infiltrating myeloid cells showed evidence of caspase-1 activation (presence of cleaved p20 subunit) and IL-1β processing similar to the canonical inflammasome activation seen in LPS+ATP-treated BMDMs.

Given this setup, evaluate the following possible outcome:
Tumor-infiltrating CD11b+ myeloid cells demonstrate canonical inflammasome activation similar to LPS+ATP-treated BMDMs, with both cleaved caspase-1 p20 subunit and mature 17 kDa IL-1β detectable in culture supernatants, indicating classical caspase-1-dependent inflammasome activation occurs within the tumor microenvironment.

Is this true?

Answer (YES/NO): NO